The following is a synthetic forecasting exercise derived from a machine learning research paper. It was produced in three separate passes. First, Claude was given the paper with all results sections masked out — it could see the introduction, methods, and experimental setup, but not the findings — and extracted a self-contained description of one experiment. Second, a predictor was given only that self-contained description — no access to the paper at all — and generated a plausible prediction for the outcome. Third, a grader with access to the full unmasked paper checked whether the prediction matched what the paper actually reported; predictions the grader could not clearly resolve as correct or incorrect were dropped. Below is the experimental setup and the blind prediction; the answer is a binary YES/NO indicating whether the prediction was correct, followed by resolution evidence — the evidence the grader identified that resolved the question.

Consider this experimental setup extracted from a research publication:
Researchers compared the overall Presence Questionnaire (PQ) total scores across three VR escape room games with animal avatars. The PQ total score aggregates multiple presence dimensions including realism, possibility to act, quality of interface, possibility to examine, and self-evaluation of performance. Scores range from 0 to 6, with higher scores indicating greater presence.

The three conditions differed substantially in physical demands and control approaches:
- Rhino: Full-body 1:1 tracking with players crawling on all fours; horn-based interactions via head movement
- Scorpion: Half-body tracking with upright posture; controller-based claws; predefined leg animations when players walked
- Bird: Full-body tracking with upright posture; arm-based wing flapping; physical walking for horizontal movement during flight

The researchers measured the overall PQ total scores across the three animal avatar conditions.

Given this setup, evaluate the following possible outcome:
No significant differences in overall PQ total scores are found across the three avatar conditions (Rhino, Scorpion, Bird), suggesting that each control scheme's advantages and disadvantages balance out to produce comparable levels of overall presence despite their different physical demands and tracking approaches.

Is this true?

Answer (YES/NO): NO